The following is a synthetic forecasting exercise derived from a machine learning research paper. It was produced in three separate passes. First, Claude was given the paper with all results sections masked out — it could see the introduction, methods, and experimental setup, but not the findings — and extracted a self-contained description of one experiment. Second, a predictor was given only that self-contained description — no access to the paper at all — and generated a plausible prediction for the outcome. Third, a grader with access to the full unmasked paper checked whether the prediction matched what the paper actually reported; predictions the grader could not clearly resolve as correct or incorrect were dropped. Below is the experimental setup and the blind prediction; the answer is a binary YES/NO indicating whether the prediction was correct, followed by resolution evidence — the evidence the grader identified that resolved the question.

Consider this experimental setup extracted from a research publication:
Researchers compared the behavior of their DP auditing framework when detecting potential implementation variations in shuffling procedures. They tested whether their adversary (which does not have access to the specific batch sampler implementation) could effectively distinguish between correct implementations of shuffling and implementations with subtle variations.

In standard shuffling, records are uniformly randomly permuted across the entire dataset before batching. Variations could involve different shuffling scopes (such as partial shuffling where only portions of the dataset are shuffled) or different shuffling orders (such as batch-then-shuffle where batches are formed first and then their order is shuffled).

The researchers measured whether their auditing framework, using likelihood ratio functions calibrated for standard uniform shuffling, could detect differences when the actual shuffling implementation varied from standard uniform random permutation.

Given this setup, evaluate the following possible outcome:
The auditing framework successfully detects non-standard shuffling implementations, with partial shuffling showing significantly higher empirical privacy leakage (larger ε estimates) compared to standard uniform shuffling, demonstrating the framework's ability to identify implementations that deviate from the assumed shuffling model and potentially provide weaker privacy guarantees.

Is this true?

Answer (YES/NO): YES